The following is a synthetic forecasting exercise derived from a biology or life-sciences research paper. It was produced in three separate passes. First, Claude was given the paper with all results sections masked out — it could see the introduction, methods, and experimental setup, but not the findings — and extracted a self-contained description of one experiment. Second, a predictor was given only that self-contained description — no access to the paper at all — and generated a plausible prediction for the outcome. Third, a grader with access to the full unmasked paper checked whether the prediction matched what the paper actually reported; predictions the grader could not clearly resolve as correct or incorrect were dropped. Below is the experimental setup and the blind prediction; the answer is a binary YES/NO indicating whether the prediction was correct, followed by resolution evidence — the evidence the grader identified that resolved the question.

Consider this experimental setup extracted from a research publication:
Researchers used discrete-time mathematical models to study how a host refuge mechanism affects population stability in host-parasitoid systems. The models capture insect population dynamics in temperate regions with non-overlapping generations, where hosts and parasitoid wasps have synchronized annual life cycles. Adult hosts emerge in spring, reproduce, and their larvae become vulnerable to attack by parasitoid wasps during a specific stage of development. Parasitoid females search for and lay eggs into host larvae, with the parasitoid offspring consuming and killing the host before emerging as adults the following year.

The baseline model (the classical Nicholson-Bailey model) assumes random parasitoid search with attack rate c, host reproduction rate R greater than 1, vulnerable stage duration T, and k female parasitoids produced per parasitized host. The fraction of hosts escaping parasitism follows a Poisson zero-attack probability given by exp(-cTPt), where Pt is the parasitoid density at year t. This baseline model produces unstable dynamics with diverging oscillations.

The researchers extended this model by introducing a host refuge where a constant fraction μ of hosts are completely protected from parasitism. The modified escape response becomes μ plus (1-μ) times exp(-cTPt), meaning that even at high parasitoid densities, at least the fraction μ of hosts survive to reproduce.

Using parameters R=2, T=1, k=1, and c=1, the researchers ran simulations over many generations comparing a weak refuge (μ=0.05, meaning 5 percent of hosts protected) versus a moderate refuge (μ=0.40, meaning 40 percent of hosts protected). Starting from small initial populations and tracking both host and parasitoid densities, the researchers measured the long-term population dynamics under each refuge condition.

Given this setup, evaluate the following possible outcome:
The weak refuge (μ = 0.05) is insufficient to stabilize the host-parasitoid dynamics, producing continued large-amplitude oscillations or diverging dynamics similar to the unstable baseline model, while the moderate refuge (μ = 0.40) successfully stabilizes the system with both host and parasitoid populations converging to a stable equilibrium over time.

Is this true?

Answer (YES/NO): NO